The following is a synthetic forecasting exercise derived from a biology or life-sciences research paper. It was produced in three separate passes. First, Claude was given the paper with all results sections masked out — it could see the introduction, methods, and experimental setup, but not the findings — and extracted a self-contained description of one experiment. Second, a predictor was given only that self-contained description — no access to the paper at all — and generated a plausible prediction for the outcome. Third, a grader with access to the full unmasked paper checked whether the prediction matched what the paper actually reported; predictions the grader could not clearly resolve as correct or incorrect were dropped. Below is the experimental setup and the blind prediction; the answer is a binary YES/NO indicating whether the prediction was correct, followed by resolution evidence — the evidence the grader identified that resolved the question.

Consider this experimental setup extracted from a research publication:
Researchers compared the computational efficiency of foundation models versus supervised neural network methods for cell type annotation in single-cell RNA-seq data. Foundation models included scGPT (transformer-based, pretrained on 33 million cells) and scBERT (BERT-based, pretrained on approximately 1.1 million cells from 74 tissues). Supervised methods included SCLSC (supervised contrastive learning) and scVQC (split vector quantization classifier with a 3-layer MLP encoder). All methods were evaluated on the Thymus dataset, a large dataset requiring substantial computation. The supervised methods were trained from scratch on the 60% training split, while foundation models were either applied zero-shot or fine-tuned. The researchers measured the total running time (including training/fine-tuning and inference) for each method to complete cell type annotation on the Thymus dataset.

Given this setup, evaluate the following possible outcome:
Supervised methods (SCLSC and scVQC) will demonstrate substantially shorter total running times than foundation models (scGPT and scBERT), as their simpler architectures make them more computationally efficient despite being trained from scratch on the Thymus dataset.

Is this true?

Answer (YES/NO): NO